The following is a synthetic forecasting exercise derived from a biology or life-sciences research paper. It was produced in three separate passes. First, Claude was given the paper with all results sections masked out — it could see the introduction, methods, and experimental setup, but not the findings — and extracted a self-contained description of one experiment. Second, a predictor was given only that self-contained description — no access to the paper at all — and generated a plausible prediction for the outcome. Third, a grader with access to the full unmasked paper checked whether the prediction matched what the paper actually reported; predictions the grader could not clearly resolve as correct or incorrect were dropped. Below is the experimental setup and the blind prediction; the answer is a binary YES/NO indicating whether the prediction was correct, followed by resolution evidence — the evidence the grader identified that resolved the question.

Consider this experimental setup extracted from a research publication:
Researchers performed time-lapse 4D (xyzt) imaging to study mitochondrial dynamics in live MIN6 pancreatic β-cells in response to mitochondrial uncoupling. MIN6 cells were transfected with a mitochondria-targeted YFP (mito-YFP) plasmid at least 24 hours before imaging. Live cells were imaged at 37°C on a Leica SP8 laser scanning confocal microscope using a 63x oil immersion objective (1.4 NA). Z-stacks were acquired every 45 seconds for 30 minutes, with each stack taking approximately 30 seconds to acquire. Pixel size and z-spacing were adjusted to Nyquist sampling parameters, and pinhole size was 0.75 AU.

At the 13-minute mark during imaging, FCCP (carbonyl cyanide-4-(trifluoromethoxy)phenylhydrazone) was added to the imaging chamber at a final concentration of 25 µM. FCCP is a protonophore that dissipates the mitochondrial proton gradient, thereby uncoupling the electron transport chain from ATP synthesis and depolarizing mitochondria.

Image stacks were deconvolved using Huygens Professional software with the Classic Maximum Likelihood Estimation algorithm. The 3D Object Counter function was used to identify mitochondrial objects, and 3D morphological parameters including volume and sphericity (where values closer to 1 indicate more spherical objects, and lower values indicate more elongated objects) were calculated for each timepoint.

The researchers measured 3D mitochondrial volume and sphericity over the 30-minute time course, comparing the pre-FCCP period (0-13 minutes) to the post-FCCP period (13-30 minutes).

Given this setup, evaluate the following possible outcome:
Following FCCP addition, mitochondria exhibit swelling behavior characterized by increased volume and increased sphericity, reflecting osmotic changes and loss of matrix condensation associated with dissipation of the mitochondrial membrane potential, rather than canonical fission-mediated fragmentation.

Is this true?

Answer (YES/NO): NO